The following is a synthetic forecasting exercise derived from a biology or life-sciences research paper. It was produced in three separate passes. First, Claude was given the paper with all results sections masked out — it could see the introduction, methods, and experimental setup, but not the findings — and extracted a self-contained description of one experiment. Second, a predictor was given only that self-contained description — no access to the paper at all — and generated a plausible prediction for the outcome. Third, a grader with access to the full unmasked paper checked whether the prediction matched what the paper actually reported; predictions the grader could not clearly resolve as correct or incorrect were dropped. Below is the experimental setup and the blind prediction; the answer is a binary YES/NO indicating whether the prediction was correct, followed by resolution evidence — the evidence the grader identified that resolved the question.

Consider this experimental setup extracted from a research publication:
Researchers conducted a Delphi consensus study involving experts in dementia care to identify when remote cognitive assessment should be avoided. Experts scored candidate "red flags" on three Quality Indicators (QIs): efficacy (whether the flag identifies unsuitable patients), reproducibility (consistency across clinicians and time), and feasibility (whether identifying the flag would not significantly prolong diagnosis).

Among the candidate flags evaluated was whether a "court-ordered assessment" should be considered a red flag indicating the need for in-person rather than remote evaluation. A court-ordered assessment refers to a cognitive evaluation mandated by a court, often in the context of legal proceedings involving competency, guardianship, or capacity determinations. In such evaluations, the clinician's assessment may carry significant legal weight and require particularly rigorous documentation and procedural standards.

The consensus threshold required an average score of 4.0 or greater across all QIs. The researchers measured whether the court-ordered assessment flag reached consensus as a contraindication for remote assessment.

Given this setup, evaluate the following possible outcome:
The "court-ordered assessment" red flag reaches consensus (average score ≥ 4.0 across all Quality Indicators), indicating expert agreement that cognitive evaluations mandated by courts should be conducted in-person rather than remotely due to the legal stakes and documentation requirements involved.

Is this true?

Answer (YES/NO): YES